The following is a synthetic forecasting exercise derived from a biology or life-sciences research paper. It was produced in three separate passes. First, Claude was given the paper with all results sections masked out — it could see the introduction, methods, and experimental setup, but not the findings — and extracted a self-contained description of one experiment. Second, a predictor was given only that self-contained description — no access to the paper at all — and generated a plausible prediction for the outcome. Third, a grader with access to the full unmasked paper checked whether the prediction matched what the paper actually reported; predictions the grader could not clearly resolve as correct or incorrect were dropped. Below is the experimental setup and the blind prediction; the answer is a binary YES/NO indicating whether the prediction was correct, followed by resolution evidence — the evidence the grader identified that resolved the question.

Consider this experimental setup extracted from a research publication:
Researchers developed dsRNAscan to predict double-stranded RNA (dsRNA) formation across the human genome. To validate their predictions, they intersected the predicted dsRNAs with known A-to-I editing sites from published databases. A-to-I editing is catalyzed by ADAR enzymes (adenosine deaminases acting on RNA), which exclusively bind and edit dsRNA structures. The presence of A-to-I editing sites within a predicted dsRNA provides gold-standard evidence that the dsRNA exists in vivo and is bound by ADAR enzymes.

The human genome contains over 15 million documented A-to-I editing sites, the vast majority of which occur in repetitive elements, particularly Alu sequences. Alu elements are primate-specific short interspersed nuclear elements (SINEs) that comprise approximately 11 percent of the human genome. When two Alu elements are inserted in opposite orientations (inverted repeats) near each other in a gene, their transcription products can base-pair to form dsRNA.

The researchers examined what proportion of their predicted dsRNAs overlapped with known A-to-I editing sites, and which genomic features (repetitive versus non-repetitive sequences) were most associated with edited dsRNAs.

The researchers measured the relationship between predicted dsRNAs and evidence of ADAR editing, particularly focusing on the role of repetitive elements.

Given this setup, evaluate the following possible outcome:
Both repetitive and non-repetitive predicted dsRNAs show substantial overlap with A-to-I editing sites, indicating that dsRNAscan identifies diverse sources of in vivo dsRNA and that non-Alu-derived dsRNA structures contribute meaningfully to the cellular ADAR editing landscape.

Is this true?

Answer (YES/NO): NO